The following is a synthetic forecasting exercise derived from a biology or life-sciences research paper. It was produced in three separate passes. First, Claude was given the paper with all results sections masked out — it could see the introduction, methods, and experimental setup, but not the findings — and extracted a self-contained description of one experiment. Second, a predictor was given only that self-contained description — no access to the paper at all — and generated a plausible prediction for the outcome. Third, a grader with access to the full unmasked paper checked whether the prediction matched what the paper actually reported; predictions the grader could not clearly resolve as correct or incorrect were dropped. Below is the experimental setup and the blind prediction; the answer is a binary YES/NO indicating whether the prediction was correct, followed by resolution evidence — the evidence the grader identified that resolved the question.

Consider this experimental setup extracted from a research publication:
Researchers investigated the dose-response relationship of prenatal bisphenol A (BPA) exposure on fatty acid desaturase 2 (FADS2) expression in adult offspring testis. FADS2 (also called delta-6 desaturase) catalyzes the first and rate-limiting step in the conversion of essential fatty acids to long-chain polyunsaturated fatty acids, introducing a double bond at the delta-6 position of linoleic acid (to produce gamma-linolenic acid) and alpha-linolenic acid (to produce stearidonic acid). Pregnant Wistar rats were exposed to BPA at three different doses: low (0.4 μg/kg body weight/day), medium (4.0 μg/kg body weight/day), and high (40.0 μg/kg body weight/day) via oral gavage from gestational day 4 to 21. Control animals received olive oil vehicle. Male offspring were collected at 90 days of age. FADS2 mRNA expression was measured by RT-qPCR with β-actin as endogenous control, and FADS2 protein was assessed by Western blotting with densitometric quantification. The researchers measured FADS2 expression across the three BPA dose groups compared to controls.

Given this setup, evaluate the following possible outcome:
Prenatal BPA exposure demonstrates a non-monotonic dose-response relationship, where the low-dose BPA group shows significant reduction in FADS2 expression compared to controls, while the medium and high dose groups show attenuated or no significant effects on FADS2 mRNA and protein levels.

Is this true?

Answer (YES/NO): NO